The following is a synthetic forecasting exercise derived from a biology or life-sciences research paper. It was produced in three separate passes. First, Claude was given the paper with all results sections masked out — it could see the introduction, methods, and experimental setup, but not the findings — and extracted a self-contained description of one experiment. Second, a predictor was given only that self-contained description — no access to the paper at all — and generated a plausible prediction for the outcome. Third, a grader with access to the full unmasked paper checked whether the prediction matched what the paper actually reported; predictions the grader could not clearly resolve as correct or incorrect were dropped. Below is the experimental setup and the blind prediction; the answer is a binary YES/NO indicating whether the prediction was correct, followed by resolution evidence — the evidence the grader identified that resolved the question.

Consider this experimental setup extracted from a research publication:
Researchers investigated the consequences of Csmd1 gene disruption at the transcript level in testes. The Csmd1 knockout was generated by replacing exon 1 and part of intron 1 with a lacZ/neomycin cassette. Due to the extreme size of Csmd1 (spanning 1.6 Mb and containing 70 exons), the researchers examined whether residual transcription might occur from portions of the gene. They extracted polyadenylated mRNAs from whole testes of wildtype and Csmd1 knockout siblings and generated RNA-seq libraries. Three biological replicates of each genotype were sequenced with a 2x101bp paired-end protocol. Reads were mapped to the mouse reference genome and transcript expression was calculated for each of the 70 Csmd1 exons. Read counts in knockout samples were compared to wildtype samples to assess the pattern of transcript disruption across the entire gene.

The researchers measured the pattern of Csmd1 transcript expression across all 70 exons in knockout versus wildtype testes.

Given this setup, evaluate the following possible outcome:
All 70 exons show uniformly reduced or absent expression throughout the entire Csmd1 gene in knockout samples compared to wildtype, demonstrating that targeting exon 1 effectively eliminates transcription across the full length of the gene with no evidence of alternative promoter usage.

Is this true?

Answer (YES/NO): NO